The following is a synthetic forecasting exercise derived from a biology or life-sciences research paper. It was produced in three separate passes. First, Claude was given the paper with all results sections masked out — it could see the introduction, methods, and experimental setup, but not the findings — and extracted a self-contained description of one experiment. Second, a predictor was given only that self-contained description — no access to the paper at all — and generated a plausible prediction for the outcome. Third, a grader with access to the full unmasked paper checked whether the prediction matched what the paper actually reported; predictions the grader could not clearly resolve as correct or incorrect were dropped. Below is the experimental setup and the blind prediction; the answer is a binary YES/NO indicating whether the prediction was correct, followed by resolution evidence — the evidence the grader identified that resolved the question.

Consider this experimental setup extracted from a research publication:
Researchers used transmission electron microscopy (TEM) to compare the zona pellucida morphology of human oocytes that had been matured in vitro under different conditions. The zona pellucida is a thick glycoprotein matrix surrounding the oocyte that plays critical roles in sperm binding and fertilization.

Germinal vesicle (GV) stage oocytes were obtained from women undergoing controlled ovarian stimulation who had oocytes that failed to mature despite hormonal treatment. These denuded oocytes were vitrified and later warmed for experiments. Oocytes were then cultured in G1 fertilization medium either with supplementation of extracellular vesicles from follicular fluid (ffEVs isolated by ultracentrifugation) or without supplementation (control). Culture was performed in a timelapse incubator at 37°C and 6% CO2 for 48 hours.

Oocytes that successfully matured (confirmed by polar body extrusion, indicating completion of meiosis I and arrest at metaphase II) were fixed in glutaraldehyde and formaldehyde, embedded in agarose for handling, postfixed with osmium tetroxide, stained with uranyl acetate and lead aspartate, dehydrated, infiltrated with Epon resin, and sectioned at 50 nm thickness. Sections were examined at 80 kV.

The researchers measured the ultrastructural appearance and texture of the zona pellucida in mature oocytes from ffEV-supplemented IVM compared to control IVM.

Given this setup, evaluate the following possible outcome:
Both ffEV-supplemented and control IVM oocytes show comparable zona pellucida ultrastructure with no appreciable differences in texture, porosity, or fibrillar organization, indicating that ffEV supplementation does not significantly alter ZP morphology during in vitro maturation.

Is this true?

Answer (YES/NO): NO